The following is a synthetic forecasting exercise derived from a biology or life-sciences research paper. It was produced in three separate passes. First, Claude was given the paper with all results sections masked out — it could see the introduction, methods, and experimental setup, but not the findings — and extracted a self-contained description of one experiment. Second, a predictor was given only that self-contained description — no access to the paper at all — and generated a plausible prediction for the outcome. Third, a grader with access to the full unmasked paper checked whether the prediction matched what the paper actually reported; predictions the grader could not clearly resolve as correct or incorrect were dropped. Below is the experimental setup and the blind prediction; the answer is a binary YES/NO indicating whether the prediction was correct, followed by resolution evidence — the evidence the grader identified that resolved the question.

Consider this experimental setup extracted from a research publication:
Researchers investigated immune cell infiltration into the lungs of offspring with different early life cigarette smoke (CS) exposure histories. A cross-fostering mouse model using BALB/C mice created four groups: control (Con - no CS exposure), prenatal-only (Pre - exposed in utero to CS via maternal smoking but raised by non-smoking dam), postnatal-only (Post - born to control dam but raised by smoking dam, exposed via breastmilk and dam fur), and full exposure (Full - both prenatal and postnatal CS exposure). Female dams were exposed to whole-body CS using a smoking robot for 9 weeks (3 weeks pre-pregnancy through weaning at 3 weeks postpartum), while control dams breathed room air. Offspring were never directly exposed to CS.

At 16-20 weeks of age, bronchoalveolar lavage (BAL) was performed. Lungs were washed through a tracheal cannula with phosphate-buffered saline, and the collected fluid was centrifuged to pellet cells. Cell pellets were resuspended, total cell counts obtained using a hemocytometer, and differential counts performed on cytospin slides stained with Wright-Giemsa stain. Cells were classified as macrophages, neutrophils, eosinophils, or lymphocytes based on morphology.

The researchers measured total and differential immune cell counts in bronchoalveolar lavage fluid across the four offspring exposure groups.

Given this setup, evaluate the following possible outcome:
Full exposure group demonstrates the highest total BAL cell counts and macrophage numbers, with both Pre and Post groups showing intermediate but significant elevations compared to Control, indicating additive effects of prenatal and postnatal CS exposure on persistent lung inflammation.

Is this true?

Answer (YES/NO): NO